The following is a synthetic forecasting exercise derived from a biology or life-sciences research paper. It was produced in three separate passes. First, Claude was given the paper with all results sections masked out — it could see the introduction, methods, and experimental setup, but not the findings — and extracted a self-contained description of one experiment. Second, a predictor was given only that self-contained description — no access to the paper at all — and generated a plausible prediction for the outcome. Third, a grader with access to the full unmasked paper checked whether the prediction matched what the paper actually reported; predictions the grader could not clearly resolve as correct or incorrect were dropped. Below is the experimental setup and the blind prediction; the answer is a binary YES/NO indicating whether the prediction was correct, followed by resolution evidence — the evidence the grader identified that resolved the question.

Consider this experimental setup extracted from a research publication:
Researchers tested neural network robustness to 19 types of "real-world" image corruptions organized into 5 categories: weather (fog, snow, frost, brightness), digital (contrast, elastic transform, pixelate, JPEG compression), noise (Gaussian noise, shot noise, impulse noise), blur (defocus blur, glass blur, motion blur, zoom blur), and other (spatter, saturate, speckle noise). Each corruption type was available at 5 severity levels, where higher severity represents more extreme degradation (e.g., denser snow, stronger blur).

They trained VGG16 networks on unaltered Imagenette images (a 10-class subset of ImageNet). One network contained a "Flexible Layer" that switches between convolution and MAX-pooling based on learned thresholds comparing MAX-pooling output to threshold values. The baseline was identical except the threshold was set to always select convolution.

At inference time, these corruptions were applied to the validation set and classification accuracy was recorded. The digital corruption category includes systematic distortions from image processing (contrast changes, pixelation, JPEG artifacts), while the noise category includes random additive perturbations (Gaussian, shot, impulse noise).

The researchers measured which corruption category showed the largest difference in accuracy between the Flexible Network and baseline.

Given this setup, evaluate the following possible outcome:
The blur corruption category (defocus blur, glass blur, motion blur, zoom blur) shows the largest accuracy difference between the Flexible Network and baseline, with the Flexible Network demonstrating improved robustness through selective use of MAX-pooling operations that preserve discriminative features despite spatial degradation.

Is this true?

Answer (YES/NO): NO